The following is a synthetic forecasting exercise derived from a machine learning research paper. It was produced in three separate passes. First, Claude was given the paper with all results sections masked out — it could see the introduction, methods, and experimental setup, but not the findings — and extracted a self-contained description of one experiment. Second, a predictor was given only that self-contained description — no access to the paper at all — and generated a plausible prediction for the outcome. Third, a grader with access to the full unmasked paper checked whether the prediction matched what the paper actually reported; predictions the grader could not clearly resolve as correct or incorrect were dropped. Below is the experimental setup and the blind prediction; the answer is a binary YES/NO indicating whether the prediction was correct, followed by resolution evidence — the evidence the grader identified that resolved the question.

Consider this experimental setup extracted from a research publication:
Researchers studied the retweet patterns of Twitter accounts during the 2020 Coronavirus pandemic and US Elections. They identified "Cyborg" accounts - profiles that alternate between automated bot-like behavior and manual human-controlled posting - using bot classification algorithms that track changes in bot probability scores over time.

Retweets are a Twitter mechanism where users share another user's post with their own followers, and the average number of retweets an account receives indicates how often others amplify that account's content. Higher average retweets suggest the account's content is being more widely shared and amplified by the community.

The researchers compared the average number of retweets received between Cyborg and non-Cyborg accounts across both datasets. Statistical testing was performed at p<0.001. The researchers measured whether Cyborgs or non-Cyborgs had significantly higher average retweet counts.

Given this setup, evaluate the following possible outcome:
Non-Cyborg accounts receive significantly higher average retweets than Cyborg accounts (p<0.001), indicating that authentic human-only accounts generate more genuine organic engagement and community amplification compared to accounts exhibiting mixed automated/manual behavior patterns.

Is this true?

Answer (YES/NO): NO